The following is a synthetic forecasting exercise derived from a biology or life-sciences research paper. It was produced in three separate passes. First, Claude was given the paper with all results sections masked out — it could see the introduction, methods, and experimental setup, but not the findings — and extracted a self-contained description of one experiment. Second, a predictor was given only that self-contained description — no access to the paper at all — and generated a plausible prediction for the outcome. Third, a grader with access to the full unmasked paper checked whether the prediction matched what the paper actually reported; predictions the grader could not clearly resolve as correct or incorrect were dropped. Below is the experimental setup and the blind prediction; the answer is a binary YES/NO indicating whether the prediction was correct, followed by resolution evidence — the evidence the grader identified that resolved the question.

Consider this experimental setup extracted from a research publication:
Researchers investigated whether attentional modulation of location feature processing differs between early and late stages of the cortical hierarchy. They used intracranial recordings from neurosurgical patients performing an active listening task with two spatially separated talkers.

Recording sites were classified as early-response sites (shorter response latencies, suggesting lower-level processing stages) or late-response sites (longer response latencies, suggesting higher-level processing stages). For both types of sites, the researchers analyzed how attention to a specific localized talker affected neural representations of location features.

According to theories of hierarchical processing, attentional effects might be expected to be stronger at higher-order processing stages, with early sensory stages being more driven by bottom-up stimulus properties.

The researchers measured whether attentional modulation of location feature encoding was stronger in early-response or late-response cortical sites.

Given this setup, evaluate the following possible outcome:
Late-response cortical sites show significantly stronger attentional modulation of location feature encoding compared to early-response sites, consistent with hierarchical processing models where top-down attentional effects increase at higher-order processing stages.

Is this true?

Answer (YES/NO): NO